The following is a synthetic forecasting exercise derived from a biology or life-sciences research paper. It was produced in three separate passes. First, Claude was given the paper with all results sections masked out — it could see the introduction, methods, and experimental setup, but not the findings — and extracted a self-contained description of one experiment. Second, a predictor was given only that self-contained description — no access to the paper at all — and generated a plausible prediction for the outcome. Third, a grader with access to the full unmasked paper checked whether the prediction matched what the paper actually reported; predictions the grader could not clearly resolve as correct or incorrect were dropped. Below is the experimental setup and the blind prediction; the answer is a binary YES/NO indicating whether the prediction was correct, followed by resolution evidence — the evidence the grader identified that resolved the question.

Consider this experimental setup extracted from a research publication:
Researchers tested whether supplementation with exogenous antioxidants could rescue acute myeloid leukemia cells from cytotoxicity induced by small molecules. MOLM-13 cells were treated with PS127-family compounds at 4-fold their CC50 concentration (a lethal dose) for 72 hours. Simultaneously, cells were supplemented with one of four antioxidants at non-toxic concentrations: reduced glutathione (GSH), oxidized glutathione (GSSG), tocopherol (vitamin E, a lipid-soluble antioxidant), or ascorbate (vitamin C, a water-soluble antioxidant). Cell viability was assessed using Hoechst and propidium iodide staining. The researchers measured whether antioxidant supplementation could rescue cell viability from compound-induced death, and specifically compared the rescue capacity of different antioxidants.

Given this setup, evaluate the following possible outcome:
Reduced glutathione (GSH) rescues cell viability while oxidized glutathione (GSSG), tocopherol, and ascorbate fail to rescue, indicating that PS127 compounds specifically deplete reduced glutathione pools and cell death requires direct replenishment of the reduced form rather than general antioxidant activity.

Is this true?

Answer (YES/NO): YES